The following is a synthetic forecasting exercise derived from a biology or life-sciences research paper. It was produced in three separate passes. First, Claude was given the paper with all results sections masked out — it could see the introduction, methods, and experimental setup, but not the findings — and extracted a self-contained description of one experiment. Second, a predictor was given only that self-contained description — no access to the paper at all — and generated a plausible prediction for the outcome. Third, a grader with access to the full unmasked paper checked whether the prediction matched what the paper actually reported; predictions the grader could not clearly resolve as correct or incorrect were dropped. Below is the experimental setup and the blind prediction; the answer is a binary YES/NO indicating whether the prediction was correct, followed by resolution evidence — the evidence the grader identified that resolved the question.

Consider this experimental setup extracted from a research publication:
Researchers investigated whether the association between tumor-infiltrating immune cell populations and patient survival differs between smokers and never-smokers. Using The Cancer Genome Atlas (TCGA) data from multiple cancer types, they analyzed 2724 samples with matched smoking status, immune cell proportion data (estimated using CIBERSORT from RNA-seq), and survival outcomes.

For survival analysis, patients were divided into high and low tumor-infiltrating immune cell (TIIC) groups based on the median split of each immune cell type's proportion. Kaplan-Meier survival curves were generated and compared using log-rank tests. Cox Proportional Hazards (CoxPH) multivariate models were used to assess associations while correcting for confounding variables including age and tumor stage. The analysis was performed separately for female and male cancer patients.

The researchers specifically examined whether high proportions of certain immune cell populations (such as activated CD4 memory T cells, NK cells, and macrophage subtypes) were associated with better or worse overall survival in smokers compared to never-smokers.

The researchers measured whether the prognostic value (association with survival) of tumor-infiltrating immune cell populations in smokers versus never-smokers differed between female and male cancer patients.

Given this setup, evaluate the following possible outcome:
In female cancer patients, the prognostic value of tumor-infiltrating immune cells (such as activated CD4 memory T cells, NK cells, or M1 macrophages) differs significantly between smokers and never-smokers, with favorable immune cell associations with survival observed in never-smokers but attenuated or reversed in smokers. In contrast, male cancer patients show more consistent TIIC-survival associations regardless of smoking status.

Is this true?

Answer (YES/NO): NO